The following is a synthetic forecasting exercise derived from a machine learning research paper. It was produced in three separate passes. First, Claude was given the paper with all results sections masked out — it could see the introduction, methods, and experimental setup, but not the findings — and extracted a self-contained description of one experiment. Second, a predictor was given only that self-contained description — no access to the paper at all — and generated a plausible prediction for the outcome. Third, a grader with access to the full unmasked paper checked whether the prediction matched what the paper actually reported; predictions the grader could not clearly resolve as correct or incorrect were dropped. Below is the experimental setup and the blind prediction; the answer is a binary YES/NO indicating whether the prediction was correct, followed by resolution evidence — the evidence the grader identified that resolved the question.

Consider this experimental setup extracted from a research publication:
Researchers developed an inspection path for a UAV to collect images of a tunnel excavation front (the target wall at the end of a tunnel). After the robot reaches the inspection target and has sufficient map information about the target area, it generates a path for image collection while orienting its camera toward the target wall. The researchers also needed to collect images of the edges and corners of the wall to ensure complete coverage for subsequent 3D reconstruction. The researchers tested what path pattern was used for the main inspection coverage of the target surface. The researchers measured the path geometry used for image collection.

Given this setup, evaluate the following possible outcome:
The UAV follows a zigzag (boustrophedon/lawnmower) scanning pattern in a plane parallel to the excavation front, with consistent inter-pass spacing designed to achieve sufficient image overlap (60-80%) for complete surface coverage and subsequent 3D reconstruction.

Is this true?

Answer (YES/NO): NO